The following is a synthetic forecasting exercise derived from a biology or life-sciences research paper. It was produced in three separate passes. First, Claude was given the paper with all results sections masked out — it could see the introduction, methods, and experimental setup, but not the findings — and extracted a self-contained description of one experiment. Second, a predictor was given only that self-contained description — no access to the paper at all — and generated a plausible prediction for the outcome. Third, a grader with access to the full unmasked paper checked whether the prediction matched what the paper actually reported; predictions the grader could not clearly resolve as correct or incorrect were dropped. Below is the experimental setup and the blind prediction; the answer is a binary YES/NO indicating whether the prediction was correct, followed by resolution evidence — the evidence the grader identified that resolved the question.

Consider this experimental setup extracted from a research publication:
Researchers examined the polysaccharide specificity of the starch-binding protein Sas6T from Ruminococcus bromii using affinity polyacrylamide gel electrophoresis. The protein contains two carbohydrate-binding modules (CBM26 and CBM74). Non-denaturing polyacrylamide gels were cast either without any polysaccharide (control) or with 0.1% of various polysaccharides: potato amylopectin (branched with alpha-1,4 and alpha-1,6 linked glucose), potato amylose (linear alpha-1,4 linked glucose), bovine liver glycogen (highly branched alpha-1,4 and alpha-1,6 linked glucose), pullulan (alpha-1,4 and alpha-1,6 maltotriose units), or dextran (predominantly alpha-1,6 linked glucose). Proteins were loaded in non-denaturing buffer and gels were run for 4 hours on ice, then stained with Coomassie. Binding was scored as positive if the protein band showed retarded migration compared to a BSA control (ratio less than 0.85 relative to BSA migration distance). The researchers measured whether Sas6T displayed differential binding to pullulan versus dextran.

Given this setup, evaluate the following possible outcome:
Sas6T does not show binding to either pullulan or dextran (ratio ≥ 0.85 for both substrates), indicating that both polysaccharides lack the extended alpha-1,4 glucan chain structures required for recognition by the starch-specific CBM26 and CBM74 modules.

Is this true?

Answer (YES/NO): NO